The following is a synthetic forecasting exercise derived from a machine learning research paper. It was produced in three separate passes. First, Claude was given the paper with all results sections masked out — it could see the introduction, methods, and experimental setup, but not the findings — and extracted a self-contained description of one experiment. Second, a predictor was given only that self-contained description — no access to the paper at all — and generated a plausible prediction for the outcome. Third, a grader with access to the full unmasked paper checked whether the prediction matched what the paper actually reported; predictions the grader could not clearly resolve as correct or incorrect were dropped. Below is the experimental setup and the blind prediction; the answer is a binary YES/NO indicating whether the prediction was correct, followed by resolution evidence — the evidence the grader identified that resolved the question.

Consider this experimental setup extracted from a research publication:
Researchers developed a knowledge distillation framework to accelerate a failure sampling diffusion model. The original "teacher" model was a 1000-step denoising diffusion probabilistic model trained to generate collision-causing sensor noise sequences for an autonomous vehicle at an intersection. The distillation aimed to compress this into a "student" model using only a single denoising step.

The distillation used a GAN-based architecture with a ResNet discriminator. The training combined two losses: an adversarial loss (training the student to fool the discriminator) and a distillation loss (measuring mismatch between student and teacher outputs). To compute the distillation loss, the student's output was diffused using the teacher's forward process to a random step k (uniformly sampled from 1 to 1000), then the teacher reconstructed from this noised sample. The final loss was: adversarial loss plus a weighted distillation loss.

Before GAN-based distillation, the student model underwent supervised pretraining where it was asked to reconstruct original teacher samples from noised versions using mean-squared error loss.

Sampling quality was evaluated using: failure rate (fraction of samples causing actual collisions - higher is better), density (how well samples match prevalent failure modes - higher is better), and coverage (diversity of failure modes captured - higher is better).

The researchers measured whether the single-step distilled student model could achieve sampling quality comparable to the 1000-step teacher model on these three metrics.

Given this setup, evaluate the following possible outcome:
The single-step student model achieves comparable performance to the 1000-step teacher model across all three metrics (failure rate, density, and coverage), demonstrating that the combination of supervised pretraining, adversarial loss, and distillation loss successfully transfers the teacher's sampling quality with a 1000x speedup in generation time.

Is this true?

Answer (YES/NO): NO